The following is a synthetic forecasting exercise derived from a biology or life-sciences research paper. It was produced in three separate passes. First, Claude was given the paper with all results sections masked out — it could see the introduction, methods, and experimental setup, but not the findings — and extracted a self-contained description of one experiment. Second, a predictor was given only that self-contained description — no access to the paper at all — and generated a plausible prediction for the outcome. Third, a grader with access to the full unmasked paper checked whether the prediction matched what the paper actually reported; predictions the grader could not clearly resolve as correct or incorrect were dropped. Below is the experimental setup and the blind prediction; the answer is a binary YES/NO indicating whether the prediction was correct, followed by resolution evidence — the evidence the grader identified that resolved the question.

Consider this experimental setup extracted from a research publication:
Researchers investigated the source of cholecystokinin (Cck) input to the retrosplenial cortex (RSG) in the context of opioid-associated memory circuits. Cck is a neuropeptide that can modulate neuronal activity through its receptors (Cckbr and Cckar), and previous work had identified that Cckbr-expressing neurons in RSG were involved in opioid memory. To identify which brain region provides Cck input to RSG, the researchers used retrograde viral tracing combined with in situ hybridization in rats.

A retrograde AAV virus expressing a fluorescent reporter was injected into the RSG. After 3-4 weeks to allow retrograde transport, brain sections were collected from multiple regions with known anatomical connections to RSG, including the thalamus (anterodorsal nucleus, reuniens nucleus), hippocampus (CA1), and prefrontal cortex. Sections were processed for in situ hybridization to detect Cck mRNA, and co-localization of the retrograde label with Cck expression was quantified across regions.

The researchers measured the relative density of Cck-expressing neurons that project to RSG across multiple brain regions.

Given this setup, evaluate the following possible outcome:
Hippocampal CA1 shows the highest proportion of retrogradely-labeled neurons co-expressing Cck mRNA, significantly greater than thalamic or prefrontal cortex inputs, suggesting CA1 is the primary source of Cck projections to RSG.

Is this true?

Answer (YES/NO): NO